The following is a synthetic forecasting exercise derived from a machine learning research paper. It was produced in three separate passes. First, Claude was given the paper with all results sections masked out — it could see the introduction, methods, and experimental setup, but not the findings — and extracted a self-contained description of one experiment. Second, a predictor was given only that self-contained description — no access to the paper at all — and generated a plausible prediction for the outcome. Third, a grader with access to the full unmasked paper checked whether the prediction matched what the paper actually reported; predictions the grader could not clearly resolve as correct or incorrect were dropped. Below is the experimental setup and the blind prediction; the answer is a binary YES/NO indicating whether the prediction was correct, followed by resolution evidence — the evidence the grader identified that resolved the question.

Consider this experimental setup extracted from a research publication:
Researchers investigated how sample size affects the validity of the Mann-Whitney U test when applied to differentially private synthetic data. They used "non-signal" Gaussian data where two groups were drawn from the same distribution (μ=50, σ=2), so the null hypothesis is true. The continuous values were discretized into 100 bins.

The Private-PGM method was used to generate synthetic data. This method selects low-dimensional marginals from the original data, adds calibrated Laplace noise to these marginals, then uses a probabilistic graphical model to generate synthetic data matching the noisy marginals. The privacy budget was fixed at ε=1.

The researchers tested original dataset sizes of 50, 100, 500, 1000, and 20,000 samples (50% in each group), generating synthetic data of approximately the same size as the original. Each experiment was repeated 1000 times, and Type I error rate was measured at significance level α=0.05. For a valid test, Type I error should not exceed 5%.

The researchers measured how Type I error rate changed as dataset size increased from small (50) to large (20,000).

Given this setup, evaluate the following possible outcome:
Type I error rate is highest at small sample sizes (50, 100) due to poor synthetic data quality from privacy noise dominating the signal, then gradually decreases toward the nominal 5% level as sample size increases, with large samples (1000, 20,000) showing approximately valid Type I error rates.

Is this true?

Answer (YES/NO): NO